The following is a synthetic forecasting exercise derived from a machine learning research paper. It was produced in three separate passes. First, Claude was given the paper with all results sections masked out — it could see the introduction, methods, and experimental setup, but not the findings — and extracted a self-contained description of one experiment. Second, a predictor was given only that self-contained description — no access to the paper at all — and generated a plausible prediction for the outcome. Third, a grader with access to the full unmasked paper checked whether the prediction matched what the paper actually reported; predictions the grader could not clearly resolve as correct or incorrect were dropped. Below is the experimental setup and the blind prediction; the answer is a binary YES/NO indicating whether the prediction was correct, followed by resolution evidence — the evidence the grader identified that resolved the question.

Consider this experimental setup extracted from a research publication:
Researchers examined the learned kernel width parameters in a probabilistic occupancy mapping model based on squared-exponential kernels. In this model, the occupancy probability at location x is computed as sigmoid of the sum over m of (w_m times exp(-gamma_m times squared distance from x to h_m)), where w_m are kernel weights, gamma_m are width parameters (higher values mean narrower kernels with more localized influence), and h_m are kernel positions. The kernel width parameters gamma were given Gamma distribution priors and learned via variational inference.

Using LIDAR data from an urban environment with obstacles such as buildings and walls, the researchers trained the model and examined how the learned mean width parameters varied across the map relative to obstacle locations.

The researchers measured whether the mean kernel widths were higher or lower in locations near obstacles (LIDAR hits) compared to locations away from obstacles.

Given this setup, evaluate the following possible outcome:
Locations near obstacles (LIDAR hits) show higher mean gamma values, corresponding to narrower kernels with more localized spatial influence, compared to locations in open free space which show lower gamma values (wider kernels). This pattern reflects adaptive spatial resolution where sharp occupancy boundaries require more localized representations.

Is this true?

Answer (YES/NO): YES